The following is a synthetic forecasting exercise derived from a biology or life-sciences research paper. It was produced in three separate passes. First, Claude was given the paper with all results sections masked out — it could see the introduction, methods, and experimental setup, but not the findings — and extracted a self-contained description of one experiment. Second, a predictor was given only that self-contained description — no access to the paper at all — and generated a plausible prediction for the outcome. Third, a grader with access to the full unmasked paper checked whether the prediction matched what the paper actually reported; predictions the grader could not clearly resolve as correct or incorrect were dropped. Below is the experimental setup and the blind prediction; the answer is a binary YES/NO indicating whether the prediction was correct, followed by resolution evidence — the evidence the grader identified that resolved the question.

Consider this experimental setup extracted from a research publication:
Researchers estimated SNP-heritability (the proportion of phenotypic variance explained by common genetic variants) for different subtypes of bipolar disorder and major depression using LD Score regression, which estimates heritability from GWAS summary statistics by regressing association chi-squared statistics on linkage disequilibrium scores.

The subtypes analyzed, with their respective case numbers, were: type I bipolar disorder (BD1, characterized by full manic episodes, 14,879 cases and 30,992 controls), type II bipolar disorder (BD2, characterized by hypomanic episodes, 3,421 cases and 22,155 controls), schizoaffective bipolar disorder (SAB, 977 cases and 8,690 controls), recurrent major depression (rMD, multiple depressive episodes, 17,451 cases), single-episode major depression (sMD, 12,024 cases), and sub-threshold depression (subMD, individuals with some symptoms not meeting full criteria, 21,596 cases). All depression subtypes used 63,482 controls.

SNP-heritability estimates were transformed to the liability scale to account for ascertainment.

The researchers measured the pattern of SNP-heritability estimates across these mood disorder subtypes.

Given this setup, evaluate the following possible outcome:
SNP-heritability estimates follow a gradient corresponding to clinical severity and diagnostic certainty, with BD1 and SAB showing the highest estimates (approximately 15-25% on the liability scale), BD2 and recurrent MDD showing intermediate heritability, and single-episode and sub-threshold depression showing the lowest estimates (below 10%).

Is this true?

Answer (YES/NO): NO